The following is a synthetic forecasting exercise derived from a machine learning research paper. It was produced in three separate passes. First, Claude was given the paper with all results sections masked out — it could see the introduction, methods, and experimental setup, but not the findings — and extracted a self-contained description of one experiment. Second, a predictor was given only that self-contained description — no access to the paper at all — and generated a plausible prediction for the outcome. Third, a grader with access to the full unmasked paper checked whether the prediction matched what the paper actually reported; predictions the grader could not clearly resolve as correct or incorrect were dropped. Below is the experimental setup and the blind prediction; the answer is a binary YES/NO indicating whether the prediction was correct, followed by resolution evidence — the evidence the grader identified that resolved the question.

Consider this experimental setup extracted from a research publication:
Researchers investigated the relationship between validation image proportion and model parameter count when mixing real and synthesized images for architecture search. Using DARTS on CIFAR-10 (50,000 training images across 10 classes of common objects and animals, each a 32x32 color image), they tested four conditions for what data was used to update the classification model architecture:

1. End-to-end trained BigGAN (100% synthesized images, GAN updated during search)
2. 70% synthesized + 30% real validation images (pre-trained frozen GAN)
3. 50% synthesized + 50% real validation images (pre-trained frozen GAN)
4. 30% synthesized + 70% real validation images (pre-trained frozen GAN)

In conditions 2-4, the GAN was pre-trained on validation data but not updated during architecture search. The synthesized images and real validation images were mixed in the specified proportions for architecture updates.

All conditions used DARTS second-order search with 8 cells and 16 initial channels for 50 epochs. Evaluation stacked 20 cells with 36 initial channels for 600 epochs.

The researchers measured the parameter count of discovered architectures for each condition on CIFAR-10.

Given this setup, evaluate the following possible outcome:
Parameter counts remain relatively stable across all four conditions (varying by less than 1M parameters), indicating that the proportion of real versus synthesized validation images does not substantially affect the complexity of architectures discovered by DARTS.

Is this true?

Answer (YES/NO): NO